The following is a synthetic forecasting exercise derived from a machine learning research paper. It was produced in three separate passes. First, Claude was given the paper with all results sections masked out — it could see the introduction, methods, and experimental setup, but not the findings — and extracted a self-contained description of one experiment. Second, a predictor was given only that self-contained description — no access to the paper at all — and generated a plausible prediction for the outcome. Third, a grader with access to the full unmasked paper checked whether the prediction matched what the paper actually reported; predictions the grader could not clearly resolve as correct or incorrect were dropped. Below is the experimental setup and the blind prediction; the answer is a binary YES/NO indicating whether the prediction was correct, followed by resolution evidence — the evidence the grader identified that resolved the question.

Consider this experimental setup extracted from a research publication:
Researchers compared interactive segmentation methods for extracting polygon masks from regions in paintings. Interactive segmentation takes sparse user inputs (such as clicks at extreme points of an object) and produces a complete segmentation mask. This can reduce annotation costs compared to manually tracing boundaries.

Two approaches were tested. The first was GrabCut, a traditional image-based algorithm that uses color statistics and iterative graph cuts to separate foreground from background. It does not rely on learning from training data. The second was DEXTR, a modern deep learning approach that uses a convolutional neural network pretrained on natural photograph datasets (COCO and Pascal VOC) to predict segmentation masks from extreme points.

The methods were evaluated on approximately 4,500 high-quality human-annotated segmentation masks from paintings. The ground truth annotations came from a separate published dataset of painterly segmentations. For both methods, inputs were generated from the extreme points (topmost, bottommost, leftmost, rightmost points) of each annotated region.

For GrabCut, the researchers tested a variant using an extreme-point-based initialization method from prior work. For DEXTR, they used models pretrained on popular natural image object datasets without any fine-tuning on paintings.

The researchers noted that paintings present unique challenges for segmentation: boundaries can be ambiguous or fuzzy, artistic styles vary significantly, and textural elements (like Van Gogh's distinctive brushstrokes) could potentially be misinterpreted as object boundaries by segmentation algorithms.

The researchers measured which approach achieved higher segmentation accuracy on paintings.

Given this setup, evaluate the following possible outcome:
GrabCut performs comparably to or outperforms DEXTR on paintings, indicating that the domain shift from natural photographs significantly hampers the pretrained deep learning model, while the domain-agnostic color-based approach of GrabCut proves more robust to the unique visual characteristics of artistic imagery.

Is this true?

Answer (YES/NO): NO